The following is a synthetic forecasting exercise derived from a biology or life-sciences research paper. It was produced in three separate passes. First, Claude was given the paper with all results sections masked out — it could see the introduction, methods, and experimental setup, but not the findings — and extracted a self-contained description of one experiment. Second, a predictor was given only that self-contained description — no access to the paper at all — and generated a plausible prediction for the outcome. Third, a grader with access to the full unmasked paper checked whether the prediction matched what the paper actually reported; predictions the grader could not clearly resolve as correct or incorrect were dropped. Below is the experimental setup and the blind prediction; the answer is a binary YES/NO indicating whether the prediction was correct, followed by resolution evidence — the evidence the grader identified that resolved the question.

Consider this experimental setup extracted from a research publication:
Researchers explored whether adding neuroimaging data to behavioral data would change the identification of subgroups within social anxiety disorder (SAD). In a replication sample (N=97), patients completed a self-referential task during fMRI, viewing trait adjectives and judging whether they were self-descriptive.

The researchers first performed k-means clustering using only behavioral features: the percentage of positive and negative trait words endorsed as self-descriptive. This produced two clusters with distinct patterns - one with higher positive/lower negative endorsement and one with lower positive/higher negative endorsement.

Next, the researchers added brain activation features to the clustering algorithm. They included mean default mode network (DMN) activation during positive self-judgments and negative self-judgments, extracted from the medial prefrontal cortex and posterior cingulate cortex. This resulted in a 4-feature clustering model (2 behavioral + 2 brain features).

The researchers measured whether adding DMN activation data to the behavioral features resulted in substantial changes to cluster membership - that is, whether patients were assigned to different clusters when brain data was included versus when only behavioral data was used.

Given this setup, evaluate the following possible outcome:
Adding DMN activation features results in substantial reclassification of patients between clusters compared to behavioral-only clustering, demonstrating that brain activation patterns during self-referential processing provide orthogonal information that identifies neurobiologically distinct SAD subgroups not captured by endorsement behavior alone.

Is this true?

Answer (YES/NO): NO